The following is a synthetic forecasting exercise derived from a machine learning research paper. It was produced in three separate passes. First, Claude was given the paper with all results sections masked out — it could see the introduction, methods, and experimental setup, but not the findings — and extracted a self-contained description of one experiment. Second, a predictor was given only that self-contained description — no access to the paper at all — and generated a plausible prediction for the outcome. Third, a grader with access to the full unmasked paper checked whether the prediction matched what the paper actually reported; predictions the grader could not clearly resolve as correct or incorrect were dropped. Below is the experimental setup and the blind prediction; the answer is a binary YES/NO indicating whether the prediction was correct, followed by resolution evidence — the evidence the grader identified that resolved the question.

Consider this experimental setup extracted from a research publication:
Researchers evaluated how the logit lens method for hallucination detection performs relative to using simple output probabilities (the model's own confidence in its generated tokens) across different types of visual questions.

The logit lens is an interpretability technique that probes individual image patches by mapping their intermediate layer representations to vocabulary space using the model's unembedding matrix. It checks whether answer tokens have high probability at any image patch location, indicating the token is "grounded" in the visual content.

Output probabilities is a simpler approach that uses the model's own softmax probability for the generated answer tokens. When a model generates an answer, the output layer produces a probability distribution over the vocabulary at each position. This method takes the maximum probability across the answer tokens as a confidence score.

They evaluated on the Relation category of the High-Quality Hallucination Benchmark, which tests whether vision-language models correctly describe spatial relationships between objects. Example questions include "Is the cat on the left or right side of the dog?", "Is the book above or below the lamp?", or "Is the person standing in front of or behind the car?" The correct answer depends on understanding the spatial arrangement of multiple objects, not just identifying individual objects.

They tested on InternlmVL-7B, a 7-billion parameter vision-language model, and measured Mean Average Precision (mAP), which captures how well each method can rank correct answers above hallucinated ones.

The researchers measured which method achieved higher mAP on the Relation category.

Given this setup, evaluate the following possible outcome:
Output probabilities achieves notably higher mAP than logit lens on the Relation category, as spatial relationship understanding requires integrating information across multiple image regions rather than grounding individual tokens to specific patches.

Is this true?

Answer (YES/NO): YES